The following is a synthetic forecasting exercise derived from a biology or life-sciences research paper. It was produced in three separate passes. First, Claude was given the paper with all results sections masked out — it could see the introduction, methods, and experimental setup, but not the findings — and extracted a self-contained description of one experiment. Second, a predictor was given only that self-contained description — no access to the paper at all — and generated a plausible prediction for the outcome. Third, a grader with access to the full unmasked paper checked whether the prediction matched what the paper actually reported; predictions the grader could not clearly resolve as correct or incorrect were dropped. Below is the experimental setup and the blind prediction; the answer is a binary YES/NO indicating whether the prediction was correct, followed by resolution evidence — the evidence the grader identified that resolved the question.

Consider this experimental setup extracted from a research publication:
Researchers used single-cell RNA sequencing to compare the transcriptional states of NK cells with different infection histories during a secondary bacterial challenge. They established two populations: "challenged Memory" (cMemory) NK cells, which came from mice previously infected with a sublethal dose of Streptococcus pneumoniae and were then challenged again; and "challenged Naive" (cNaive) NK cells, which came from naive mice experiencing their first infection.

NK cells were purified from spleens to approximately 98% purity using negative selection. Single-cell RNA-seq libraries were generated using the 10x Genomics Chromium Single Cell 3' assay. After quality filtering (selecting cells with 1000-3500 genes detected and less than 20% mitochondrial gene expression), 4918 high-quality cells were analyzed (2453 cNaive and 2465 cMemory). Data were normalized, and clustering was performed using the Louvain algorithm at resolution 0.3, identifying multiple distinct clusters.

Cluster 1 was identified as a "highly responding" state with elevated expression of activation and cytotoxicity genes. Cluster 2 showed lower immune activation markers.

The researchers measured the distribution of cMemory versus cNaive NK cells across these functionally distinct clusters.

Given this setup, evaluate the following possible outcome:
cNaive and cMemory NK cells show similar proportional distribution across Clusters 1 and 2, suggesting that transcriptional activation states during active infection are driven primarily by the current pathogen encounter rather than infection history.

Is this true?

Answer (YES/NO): NO